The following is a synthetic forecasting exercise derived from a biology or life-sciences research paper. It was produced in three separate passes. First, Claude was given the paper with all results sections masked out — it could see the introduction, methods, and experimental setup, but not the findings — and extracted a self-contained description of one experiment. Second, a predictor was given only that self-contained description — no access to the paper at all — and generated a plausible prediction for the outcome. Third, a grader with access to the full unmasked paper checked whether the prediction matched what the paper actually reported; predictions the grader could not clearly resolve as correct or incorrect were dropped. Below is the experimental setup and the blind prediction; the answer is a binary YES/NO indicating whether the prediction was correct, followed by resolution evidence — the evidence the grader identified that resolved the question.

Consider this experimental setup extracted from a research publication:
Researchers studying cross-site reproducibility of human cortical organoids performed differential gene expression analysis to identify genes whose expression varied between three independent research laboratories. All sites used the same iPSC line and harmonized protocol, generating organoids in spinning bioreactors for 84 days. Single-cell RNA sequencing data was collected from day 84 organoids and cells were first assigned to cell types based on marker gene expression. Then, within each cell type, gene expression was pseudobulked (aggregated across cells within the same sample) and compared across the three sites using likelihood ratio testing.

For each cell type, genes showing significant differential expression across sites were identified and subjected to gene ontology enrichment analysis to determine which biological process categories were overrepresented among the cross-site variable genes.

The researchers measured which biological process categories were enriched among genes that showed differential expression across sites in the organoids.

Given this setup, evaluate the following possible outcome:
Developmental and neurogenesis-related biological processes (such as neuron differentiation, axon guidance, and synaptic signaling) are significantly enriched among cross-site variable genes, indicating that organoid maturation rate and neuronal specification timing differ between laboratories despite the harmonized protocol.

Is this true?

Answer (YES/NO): NO